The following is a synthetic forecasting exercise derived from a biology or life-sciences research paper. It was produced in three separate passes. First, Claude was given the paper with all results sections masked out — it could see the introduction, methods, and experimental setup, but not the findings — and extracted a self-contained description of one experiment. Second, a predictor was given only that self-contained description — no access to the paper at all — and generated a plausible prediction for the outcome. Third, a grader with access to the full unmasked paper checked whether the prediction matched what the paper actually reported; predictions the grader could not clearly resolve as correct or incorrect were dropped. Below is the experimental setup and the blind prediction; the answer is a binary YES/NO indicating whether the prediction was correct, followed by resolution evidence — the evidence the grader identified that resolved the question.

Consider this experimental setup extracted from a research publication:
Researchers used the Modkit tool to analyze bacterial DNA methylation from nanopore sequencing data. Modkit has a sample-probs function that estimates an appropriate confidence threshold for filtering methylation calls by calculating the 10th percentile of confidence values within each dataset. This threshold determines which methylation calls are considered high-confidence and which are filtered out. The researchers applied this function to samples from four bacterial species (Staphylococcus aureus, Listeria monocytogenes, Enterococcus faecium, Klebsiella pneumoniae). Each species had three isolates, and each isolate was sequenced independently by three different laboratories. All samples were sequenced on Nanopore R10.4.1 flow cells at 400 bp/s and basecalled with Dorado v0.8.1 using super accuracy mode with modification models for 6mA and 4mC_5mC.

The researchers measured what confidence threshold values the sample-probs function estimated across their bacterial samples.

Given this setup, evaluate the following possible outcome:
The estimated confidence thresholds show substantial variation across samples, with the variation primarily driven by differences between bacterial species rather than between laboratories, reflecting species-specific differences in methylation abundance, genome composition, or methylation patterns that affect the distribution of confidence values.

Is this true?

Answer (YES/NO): NO